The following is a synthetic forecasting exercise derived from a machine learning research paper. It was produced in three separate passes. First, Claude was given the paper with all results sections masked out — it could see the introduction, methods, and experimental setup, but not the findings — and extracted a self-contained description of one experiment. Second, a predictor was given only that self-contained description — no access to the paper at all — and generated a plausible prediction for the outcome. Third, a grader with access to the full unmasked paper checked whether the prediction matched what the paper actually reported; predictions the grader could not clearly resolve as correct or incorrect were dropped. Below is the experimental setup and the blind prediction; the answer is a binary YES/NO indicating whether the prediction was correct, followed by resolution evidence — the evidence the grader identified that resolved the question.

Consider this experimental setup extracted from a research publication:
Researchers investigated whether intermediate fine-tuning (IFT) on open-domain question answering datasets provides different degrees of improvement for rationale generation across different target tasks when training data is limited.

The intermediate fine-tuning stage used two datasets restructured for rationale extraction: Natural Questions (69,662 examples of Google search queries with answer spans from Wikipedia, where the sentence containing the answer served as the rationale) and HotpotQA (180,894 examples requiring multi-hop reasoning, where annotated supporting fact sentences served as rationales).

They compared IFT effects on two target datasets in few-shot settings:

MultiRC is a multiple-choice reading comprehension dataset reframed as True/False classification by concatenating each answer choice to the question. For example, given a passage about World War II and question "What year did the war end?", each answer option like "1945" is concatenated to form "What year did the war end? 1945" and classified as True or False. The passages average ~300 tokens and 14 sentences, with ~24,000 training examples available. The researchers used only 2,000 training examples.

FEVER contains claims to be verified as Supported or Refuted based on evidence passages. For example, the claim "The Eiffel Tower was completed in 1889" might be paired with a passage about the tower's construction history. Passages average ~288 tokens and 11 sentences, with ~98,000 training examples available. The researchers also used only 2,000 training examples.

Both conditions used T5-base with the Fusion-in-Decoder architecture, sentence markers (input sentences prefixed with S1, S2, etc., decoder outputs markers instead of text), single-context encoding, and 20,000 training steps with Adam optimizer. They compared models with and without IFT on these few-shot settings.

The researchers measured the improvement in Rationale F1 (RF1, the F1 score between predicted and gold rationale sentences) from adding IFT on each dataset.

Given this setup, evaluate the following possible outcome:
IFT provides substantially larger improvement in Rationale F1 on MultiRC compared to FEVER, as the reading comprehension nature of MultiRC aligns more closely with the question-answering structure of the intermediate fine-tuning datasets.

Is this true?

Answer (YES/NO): YES